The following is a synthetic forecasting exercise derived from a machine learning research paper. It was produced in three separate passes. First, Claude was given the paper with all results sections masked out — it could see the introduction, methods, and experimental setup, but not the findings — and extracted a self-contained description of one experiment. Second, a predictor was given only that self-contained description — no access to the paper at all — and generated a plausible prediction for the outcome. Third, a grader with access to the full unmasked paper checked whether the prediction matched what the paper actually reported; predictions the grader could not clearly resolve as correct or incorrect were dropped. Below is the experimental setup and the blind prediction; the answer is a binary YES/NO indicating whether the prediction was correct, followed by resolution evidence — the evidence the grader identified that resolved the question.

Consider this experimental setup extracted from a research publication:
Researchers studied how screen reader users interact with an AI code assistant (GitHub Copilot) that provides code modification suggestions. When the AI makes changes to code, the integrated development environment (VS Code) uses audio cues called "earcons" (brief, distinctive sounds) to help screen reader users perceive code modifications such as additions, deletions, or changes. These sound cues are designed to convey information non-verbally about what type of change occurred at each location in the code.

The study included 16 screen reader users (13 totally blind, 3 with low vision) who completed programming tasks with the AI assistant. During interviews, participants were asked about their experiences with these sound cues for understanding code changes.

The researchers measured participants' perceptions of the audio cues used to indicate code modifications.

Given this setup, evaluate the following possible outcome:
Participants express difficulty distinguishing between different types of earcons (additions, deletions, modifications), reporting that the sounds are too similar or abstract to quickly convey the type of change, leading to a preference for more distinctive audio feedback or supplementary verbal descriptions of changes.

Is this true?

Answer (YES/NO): YES